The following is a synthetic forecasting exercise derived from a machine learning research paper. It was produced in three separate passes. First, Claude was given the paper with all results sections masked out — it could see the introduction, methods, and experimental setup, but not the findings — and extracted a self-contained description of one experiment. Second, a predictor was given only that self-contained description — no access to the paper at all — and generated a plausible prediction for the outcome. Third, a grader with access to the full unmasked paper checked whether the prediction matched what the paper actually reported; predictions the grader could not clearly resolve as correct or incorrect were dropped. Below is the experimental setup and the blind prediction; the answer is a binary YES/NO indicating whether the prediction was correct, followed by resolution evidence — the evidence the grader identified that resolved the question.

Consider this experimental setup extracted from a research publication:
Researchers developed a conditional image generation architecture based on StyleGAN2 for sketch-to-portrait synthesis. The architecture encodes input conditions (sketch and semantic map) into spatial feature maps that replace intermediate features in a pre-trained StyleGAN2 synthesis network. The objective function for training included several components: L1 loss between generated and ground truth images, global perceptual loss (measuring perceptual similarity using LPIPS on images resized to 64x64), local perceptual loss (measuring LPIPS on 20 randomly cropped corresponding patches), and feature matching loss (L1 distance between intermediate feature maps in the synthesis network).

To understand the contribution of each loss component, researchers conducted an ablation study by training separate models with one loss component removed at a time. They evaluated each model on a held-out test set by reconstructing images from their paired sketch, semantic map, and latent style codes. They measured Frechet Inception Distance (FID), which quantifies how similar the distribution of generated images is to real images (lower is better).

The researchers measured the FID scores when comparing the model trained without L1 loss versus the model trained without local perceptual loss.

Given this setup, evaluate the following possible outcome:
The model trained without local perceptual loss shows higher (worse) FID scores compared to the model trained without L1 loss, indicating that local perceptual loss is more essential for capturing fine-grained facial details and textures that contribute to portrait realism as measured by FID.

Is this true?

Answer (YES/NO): NO